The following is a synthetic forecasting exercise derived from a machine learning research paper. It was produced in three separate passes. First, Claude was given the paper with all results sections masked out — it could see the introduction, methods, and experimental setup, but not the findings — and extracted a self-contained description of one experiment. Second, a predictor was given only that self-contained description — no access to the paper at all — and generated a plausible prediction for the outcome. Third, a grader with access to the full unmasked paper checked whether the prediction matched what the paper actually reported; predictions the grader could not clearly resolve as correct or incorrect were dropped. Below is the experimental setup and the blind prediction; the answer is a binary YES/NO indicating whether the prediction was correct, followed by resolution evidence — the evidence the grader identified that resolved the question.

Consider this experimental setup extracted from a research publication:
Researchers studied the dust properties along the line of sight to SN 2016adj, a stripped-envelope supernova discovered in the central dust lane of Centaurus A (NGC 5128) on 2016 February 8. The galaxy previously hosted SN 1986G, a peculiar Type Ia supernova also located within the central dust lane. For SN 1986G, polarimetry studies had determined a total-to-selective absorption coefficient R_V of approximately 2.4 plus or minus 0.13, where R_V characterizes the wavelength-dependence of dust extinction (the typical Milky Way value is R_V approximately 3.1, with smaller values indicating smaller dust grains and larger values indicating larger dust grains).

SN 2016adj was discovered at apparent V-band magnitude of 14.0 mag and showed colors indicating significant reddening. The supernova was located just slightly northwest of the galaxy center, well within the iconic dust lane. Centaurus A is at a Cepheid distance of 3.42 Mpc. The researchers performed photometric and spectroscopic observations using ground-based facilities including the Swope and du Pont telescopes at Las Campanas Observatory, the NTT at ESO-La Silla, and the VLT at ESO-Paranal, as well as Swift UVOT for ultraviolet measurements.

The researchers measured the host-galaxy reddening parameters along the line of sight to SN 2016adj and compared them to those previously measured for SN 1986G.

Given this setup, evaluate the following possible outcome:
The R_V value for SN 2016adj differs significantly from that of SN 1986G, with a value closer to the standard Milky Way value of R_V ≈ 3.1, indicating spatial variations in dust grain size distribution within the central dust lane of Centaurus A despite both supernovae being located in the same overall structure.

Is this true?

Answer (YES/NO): NO